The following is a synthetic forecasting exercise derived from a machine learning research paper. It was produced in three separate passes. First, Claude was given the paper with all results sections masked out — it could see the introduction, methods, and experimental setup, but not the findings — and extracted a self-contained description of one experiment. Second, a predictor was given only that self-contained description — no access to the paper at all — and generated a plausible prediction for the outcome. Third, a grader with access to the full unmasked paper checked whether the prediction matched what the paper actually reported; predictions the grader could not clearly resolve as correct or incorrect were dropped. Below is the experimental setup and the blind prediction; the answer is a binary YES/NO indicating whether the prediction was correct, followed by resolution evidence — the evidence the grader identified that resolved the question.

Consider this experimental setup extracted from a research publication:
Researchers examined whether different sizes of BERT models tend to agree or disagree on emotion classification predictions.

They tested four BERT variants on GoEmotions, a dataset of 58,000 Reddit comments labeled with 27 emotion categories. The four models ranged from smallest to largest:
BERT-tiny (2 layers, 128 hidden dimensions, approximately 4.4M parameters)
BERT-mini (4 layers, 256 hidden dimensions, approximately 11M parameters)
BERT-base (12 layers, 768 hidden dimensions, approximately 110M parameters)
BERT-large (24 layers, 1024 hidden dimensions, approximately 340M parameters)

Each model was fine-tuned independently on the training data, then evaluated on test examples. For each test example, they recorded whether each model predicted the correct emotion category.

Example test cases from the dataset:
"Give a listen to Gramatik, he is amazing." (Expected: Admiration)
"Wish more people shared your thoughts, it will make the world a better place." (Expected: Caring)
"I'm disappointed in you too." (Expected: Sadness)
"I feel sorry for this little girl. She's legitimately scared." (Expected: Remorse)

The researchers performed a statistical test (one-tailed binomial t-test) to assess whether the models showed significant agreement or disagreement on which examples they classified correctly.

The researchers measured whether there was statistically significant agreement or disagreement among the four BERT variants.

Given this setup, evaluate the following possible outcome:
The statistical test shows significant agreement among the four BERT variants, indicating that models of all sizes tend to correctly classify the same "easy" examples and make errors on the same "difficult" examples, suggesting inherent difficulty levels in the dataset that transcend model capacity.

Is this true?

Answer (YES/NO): NO